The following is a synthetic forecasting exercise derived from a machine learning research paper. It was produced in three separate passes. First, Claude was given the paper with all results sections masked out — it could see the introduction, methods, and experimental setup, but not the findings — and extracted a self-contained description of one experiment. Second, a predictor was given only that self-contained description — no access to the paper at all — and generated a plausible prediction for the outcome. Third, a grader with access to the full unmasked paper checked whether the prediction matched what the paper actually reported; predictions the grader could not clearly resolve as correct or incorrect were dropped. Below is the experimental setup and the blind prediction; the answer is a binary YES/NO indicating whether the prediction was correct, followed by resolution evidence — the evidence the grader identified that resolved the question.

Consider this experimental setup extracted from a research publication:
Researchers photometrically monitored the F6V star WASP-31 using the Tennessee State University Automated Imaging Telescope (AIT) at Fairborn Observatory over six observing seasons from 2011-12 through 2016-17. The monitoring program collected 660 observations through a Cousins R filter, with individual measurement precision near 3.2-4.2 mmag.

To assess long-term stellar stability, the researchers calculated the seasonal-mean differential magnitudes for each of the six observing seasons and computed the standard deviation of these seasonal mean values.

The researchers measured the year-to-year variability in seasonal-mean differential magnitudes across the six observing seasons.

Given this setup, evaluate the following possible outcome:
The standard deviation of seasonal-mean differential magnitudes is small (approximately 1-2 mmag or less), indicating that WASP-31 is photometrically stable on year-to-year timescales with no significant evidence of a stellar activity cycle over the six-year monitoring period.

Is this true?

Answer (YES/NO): YES